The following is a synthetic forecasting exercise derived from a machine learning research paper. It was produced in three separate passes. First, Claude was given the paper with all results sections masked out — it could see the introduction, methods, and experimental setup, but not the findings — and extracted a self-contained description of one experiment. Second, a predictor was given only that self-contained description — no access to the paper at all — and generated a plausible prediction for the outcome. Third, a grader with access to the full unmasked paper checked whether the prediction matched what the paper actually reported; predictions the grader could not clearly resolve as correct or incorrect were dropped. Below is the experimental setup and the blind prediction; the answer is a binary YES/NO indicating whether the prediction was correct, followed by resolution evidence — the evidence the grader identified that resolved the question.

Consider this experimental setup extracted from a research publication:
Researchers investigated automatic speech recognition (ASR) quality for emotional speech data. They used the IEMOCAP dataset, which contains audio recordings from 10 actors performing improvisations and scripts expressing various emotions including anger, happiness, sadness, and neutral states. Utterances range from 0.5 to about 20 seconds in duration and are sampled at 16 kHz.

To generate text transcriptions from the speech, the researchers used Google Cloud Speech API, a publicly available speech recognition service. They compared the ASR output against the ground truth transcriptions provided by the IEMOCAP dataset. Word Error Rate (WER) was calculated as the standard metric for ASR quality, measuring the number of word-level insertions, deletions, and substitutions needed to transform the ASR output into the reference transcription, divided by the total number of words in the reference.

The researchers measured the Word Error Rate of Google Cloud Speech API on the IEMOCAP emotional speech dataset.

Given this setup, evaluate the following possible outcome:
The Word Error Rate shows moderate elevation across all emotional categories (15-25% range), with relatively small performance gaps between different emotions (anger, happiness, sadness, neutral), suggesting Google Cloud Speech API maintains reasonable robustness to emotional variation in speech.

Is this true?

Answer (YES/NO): NO